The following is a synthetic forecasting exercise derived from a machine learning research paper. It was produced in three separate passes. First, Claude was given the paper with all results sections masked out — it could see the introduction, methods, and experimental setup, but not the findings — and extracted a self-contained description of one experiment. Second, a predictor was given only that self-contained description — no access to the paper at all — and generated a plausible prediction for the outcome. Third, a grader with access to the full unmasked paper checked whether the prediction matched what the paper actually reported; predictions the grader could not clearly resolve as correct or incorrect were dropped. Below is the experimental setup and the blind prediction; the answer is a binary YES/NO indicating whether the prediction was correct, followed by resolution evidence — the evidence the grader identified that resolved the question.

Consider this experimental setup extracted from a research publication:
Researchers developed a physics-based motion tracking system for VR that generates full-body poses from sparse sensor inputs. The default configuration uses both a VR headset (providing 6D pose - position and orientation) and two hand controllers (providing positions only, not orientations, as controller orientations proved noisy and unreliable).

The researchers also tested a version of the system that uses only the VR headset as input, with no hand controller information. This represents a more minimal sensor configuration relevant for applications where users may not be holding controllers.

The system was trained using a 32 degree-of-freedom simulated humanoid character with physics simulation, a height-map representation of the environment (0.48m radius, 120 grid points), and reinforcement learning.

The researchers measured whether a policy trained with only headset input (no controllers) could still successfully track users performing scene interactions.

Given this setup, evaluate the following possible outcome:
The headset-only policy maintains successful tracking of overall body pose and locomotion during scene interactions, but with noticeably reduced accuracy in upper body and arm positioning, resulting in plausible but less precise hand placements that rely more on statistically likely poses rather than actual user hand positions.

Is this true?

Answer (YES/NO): YES